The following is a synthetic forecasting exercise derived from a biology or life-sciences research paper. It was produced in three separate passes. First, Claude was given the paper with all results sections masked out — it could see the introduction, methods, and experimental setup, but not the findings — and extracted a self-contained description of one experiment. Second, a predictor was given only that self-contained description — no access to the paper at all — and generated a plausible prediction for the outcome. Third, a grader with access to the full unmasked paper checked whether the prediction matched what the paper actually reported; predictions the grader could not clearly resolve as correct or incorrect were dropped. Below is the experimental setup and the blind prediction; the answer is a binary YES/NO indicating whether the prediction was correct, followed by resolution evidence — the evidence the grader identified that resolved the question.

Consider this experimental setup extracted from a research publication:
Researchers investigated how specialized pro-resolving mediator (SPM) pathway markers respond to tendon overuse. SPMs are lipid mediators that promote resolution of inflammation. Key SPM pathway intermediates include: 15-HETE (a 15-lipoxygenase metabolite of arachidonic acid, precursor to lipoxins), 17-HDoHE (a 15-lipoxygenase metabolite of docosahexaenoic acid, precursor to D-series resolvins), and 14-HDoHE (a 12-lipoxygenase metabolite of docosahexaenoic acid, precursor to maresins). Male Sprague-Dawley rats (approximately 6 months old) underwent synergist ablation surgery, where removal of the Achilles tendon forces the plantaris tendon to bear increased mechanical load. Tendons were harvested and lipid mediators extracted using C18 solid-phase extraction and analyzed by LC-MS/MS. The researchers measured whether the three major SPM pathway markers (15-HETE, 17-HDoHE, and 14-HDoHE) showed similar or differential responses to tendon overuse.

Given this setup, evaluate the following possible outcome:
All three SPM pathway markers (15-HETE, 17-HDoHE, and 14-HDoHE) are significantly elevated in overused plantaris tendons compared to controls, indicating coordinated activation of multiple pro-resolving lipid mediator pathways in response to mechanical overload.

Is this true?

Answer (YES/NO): NO